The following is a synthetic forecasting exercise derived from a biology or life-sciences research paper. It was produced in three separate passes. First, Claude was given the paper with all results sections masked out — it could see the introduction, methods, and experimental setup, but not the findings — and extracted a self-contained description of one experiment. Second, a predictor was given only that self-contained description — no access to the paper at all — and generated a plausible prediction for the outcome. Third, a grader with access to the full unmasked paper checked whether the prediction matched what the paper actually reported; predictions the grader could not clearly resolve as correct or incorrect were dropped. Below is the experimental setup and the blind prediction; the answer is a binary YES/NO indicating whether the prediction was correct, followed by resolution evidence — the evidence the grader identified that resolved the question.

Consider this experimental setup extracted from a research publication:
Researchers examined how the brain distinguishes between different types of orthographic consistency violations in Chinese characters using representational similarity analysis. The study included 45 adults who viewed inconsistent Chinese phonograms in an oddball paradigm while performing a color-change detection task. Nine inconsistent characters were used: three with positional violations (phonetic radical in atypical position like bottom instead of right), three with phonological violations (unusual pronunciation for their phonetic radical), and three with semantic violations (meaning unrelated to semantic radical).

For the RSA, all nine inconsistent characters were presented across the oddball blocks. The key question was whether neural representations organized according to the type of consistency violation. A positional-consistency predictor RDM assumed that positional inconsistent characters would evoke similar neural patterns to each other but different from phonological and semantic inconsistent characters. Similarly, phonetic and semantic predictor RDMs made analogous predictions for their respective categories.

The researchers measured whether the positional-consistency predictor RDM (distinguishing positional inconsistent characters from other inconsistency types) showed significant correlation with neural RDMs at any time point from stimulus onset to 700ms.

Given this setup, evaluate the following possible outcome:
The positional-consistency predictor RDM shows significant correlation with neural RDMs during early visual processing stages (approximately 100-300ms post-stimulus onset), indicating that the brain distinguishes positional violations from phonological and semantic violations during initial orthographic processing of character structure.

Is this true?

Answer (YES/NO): YES